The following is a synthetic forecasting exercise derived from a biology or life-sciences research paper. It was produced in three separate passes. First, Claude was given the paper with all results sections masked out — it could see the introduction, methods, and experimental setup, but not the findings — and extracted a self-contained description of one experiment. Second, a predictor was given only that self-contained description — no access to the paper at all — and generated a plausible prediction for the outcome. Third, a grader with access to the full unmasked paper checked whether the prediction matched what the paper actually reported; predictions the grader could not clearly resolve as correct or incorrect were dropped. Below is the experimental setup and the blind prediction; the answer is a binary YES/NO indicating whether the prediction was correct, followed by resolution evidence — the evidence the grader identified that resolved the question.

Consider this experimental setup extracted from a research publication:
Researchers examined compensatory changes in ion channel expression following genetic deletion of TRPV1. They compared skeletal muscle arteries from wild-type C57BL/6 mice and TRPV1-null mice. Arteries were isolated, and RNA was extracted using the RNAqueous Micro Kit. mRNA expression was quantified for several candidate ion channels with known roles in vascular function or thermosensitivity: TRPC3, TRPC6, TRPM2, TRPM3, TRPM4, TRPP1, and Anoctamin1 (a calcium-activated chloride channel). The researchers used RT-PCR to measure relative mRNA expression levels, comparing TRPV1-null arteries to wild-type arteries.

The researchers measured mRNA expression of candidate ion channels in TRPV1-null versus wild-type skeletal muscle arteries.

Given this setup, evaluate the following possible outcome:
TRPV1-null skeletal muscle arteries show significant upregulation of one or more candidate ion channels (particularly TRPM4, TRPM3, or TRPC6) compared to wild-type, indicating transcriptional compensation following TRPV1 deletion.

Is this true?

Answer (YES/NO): YES